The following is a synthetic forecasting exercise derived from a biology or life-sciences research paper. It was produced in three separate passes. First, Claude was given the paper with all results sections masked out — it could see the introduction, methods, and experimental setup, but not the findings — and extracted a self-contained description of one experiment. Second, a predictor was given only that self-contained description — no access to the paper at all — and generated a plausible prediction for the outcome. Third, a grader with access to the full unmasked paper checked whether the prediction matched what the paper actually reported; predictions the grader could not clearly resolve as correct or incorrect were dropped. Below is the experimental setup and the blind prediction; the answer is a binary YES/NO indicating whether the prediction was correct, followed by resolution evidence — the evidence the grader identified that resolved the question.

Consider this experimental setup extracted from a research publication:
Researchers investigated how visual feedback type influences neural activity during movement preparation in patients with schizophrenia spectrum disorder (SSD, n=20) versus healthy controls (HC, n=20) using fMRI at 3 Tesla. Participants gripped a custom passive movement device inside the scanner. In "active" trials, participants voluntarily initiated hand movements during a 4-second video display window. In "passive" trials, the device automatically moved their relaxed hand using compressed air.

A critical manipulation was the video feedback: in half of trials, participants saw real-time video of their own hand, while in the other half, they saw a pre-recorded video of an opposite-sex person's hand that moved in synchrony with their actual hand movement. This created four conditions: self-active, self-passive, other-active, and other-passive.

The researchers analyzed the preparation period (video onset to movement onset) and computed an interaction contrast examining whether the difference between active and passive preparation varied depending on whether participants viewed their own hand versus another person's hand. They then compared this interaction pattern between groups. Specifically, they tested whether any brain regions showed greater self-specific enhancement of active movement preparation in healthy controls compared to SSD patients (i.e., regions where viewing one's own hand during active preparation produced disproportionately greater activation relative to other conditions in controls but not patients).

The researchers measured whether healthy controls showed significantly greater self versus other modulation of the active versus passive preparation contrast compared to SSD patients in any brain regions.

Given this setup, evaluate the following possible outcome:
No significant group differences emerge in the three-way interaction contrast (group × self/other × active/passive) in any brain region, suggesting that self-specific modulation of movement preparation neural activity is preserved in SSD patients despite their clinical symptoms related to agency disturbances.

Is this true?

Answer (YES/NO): NO